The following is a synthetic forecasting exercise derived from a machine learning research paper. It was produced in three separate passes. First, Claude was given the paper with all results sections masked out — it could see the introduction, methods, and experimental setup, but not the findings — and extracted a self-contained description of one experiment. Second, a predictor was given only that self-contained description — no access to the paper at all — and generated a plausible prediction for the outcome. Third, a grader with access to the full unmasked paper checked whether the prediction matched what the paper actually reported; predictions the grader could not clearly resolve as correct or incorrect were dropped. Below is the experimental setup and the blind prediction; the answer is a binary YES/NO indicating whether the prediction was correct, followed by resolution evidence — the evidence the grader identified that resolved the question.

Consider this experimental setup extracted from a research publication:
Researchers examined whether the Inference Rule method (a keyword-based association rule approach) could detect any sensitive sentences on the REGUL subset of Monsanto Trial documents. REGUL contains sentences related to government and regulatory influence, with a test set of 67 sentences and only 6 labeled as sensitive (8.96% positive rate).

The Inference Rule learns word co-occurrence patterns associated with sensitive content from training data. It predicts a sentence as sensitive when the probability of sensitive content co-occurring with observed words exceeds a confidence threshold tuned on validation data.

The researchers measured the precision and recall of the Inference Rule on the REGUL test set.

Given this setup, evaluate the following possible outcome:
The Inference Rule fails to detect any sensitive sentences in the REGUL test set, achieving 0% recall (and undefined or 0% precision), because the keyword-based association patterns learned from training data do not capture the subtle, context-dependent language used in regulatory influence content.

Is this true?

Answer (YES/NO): YES